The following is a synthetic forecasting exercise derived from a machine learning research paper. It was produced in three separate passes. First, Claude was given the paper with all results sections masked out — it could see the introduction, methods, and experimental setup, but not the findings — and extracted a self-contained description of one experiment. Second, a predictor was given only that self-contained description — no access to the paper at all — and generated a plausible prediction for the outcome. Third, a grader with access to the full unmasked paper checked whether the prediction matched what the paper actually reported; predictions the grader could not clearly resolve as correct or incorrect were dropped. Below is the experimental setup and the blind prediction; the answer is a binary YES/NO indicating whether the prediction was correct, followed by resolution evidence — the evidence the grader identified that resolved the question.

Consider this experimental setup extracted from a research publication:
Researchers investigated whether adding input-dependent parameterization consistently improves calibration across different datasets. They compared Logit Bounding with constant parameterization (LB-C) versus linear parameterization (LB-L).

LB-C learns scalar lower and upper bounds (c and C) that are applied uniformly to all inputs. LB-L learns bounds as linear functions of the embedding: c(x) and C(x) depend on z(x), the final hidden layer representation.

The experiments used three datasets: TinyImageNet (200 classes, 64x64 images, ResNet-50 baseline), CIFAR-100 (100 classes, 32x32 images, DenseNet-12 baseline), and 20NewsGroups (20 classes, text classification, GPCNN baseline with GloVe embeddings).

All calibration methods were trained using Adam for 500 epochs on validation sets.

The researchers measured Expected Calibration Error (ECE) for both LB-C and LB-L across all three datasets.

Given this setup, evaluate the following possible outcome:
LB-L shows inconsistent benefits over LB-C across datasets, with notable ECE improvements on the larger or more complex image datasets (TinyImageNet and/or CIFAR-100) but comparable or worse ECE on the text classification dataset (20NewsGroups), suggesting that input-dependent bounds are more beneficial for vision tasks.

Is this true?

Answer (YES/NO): NO